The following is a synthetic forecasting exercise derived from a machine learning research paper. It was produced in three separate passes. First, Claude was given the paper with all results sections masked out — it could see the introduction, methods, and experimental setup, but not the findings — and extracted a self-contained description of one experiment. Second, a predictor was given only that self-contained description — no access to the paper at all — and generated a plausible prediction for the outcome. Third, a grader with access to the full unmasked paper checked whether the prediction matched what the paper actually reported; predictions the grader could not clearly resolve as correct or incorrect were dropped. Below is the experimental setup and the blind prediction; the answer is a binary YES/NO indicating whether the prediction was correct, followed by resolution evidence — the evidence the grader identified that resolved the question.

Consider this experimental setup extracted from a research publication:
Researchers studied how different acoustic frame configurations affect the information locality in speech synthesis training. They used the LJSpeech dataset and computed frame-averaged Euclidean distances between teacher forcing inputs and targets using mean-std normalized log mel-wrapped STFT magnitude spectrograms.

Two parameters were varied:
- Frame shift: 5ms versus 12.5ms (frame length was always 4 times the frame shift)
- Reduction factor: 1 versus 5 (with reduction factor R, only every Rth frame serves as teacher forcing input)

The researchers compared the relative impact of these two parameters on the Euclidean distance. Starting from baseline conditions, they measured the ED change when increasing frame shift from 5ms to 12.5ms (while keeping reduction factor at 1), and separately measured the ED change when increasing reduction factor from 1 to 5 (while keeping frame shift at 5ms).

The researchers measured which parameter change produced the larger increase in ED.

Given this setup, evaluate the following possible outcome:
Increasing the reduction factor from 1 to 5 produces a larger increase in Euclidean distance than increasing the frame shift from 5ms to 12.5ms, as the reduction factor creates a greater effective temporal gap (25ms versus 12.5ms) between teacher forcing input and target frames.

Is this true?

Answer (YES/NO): YES